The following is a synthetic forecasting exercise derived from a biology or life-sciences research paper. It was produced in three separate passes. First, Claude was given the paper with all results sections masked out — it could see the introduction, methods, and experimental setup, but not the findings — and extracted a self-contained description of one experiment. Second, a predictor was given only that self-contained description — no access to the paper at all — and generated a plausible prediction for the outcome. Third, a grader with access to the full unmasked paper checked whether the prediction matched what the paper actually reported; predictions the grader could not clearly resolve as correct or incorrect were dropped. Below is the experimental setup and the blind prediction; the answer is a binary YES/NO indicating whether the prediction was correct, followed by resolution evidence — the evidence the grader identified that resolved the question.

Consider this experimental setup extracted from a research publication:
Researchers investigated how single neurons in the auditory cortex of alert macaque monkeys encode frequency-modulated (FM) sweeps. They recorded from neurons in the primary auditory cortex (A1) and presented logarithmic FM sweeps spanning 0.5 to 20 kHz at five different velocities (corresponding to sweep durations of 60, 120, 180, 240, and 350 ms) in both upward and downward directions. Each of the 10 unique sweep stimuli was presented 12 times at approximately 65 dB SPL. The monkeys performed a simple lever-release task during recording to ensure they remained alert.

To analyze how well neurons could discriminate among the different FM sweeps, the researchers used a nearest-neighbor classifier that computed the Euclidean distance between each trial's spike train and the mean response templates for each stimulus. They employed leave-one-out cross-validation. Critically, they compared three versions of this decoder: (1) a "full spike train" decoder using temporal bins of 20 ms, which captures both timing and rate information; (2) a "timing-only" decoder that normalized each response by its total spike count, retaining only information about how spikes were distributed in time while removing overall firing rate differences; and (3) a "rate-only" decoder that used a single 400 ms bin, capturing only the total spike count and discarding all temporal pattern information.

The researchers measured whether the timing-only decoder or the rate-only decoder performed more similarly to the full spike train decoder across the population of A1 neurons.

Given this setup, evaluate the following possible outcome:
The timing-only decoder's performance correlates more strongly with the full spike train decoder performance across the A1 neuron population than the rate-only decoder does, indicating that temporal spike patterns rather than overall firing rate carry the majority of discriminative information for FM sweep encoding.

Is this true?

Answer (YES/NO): YES